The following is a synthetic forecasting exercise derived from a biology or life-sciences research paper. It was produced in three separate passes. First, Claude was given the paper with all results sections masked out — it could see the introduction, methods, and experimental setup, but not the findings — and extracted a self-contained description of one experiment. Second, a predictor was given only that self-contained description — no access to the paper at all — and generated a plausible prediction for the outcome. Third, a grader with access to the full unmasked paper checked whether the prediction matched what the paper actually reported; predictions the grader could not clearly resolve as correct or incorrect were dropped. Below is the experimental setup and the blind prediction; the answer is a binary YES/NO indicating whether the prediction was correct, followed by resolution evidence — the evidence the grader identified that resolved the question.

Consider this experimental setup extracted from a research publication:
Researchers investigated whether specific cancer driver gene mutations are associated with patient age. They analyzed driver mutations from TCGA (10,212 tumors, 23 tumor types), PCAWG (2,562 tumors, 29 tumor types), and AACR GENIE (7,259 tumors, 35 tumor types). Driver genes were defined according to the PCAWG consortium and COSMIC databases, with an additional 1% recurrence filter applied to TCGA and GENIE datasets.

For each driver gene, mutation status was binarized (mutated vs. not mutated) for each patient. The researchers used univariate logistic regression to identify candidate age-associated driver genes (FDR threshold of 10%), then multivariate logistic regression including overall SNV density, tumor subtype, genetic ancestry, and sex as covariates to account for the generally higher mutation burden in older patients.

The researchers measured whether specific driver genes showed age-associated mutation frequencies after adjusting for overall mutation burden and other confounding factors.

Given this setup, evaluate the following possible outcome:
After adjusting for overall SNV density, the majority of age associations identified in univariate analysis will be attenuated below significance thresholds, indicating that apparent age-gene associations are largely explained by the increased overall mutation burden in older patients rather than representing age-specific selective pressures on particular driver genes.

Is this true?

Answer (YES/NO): NO